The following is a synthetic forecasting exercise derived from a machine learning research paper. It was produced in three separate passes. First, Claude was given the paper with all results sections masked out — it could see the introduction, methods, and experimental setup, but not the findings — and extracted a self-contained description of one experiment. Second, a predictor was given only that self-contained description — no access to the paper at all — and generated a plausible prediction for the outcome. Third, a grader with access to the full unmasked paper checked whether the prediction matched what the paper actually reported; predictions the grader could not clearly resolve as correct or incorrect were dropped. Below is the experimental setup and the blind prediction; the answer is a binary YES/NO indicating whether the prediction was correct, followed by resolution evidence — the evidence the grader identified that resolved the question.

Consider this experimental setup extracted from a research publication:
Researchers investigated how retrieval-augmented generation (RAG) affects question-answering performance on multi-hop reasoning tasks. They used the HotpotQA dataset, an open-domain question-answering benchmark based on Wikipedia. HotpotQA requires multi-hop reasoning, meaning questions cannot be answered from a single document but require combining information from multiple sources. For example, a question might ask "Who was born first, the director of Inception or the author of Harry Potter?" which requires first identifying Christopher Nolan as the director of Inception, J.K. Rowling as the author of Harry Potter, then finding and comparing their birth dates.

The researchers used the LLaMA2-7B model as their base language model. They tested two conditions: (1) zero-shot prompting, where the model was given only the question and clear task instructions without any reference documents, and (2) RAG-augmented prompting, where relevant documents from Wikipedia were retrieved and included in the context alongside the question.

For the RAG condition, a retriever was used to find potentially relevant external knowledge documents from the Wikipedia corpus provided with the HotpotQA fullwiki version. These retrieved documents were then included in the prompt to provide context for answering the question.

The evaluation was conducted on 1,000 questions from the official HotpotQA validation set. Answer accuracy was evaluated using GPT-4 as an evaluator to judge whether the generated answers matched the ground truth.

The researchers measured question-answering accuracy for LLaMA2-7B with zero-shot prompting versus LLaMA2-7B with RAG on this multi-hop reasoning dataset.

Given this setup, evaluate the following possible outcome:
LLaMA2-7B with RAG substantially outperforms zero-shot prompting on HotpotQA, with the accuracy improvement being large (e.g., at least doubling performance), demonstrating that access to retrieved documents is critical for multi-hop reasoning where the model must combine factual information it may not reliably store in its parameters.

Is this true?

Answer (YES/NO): NO